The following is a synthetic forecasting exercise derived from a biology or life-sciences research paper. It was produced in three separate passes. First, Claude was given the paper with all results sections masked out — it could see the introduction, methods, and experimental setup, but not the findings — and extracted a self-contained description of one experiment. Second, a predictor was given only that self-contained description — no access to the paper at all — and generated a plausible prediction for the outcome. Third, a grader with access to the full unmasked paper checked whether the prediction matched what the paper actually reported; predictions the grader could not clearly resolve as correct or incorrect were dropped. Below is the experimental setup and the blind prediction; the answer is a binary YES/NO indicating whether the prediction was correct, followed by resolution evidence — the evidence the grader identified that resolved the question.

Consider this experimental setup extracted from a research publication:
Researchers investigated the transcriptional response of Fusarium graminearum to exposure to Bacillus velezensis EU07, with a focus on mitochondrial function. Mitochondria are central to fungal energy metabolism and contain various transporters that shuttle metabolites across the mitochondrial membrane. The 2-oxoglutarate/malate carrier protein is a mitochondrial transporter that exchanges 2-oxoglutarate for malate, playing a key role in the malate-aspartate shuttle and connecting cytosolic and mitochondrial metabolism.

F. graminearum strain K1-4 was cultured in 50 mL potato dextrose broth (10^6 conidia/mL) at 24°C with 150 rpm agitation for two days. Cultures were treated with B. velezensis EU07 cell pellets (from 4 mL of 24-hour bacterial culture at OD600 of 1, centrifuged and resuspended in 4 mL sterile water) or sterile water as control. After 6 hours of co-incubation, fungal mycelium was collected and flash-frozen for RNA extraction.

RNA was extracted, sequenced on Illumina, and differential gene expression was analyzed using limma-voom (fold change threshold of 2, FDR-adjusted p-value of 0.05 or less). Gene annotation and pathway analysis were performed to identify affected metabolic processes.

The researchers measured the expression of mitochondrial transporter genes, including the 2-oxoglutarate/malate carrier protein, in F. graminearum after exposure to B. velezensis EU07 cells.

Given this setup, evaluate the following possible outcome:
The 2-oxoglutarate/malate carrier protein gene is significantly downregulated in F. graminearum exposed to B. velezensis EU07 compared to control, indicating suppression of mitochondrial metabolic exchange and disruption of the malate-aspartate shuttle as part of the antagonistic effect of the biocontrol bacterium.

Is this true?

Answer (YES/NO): YES